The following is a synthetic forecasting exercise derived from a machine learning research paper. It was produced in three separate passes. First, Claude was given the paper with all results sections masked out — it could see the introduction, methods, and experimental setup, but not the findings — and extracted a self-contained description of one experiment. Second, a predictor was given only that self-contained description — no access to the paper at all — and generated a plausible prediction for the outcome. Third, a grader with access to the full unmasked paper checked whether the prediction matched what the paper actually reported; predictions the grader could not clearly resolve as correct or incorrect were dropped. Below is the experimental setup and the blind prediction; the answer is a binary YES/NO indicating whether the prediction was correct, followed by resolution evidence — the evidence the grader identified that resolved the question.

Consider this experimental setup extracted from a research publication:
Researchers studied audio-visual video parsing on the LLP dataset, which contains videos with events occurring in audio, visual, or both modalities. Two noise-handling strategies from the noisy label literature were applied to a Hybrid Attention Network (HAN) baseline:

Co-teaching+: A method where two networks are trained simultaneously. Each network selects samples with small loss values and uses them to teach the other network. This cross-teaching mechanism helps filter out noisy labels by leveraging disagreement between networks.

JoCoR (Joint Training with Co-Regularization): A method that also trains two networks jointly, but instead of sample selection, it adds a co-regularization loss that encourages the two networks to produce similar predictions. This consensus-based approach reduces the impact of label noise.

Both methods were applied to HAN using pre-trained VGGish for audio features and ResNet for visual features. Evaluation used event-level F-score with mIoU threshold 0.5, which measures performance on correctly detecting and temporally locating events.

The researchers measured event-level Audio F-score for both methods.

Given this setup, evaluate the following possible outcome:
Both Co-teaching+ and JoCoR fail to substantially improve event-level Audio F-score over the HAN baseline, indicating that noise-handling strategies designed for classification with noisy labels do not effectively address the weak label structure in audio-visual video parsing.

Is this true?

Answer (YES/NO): NO